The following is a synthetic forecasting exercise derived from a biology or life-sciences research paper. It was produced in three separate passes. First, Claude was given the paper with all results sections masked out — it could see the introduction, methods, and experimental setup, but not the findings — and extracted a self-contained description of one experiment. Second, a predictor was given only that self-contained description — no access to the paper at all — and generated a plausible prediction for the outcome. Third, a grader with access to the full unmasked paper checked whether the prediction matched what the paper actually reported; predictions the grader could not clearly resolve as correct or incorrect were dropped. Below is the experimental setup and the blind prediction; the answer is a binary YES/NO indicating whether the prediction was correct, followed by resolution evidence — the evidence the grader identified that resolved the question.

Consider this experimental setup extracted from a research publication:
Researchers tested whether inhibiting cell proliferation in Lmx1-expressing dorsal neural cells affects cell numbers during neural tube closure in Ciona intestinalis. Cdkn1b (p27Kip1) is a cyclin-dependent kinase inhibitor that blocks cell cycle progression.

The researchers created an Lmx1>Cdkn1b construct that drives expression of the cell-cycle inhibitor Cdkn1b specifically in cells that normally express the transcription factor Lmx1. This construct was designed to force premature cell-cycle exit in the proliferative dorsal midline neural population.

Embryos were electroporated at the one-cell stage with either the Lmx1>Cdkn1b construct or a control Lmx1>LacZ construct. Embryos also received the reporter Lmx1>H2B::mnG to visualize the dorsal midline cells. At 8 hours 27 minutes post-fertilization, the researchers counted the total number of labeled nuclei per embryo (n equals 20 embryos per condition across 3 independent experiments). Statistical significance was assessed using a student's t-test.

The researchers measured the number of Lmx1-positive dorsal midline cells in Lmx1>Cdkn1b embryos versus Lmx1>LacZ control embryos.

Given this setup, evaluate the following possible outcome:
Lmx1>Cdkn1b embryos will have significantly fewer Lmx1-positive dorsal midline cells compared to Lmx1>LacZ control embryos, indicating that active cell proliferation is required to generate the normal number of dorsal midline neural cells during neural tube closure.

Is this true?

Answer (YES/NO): YES